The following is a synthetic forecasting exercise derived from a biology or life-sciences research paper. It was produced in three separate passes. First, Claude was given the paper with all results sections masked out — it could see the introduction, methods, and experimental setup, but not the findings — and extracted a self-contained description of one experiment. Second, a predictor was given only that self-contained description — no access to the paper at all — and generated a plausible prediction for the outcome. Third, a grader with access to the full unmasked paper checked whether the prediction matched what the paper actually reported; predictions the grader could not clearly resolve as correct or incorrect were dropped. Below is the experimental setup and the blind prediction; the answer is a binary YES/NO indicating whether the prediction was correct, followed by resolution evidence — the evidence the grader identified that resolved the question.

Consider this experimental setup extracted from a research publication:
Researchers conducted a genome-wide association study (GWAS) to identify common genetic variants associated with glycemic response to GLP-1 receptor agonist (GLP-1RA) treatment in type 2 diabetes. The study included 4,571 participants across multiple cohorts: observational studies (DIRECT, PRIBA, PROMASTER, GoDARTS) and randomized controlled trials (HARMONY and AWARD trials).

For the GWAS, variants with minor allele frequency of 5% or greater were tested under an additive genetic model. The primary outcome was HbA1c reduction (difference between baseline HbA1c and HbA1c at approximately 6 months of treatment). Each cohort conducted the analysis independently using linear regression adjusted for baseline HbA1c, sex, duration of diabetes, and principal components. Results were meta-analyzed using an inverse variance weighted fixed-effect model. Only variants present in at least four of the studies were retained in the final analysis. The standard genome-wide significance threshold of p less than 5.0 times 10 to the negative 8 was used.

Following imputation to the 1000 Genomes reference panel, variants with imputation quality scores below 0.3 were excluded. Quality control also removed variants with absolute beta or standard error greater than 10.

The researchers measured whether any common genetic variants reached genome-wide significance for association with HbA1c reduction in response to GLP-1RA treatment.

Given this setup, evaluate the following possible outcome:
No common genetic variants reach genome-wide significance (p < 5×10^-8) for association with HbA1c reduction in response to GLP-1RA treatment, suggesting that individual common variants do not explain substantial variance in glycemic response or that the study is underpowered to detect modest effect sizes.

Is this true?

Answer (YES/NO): YES